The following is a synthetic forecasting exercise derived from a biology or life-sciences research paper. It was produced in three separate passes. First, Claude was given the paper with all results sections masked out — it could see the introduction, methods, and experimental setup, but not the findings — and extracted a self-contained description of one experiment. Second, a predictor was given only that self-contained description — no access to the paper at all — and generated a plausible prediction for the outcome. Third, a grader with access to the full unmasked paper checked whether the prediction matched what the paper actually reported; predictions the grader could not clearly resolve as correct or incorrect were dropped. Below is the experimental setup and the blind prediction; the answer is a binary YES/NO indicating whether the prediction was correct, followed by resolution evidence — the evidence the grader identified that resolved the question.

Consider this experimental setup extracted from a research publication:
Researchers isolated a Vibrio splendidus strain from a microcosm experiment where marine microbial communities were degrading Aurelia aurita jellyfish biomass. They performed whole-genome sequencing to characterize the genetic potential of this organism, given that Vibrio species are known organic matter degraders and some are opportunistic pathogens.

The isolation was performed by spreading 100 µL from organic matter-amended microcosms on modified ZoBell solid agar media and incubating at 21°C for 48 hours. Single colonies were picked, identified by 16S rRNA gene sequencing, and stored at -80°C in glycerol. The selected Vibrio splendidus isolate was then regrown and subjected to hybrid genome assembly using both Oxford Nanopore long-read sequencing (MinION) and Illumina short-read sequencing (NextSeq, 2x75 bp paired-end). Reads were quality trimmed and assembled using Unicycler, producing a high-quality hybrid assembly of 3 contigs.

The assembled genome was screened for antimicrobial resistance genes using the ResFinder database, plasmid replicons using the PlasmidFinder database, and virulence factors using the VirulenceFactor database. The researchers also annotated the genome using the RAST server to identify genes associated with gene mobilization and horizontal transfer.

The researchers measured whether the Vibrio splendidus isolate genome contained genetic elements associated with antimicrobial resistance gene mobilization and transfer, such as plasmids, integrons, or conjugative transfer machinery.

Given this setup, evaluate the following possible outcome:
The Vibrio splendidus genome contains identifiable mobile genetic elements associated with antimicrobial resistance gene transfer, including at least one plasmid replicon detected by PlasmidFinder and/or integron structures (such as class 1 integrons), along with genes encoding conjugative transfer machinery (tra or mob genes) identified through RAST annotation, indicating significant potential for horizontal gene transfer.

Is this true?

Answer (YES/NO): NO